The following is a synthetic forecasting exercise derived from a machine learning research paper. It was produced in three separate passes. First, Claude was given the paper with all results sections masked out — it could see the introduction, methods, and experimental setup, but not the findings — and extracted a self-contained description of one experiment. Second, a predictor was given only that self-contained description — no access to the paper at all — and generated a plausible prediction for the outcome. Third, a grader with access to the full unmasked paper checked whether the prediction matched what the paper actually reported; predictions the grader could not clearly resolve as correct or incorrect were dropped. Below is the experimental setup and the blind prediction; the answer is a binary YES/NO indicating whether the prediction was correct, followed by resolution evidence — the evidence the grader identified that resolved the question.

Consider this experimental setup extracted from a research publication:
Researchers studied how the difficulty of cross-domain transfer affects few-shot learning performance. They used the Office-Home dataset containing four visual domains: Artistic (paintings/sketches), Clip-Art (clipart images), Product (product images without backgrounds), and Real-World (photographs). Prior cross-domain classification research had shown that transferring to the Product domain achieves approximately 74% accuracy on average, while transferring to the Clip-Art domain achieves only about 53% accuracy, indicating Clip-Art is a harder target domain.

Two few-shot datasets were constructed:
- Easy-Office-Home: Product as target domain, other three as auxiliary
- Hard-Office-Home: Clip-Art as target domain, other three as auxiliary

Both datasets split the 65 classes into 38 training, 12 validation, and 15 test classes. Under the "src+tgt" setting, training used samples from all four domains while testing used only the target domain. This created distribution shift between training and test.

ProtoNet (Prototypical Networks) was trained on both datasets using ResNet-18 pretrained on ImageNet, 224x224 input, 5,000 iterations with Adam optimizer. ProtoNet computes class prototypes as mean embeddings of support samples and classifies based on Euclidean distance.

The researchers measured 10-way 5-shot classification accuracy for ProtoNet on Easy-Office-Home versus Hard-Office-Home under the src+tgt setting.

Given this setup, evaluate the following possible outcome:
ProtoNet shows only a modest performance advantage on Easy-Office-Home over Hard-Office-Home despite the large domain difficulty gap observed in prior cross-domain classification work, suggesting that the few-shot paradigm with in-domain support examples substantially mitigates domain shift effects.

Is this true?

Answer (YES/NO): NO